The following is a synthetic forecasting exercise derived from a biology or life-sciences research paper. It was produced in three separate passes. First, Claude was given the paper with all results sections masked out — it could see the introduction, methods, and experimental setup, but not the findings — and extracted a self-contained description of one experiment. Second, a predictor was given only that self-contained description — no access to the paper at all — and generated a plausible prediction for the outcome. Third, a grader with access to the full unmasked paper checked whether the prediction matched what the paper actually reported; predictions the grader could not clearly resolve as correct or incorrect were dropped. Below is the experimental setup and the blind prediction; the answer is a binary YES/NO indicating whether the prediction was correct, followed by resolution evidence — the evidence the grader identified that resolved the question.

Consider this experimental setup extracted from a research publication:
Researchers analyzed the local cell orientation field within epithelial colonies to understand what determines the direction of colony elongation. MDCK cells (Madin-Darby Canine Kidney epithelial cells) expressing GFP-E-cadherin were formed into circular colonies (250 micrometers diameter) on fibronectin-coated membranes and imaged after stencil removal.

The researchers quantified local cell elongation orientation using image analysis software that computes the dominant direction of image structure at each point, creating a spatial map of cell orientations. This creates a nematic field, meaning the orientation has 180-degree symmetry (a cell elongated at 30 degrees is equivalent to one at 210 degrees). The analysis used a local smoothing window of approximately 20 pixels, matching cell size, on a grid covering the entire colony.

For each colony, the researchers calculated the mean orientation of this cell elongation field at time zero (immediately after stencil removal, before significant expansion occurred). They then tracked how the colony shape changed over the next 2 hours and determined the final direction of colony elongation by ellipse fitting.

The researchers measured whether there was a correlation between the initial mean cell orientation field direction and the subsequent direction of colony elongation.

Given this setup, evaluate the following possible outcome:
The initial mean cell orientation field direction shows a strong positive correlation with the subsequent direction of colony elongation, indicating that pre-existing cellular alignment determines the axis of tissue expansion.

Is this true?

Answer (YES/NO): YES